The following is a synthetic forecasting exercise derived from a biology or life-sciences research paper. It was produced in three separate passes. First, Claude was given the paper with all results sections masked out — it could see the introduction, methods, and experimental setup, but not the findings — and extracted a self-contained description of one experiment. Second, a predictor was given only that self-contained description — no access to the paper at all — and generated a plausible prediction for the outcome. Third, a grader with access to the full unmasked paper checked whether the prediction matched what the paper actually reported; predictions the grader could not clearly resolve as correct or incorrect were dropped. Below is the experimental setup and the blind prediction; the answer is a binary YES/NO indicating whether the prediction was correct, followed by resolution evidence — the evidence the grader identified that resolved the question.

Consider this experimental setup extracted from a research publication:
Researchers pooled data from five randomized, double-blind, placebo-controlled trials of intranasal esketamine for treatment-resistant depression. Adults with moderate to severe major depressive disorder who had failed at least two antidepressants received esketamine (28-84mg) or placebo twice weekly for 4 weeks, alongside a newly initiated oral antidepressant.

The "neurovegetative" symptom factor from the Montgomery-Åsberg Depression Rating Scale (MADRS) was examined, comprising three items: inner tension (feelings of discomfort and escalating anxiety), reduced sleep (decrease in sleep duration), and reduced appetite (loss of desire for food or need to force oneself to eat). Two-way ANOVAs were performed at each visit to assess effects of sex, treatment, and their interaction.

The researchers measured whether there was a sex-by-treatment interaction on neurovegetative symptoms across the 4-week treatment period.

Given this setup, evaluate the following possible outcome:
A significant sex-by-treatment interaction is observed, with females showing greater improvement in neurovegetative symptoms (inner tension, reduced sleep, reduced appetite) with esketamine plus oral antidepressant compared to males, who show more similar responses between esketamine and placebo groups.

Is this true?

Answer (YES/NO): NO